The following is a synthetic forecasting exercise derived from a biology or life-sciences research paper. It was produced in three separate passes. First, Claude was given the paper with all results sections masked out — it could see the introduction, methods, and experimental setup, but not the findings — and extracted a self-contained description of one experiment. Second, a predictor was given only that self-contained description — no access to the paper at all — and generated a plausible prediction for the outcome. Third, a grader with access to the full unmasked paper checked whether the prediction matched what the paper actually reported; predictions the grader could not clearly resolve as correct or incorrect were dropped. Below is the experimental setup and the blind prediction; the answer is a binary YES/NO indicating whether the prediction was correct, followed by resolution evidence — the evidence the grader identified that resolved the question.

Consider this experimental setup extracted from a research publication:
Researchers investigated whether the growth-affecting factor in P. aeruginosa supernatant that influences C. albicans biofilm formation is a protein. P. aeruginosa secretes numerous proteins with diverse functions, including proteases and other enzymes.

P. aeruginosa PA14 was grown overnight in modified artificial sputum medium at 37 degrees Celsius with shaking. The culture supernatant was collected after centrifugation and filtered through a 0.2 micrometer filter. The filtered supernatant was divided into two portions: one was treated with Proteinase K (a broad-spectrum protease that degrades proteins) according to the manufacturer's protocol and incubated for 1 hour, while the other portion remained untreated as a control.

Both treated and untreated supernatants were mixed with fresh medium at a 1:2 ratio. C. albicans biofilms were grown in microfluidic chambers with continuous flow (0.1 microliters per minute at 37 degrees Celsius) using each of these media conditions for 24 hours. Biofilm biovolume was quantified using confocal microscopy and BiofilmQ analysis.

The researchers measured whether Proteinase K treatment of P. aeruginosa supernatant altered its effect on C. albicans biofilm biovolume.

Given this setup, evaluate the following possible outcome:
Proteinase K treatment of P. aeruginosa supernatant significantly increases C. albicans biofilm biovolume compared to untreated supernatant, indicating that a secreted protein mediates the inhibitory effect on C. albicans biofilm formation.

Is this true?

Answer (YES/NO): NO